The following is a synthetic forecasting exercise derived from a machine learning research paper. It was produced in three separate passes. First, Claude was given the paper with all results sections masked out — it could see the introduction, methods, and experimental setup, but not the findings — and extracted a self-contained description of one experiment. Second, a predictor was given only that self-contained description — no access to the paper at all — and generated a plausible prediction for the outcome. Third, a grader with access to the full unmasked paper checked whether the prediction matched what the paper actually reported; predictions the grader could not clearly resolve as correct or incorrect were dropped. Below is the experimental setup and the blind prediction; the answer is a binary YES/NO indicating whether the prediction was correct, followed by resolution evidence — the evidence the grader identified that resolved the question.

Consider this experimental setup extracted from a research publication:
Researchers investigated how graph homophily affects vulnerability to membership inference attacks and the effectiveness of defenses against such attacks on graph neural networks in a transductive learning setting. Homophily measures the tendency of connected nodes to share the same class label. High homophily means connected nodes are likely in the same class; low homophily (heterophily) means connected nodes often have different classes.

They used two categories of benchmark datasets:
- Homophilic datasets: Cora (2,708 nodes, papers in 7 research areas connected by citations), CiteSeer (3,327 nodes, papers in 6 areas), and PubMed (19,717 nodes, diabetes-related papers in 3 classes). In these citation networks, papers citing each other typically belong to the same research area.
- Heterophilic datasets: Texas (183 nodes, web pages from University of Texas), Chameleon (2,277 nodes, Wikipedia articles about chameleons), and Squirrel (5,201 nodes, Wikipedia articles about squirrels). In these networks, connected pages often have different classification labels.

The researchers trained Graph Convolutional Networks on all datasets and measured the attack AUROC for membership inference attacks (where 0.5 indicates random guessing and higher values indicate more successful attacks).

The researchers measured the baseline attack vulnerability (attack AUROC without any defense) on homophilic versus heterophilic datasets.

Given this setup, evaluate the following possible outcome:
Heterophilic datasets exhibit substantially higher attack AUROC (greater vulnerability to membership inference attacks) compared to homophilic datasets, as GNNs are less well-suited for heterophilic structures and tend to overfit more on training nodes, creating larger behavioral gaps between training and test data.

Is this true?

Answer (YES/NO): NO